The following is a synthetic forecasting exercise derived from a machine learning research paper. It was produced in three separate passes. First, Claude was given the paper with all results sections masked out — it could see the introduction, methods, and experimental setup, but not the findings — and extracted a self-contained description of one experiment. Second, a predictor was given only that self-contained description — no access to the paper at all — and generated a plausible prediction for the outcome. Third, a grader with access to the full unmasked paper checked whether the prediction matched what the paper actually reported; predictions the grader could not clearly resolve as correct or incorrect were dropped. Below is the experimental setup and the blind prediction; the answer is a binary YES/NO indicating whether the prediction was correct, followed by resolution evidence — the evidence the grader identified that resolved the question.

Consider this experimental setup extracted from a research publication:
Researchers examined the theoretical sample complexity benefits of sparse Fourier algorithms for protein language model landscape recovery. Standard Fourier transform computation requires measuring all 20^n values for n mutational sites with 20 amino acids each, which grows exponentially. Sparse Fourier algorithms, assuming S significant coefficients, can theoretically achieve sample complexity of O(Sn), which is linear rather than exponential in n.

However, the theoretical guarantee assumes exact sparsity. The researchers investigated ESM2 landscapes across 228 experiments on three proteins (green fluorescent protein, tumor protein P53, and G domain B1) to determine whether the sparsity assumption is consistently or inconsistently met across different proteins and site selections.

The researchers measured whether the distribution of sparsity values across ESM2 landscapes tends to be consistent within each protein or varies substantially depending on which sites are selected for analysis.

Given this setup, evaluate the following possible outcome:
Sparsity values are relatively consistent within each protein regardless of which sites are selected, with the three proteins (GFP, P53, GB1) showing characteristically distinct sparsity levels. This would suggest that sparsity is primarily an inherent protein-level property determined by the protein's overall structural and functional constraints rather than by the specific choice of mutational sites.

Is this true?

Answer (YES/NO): NO